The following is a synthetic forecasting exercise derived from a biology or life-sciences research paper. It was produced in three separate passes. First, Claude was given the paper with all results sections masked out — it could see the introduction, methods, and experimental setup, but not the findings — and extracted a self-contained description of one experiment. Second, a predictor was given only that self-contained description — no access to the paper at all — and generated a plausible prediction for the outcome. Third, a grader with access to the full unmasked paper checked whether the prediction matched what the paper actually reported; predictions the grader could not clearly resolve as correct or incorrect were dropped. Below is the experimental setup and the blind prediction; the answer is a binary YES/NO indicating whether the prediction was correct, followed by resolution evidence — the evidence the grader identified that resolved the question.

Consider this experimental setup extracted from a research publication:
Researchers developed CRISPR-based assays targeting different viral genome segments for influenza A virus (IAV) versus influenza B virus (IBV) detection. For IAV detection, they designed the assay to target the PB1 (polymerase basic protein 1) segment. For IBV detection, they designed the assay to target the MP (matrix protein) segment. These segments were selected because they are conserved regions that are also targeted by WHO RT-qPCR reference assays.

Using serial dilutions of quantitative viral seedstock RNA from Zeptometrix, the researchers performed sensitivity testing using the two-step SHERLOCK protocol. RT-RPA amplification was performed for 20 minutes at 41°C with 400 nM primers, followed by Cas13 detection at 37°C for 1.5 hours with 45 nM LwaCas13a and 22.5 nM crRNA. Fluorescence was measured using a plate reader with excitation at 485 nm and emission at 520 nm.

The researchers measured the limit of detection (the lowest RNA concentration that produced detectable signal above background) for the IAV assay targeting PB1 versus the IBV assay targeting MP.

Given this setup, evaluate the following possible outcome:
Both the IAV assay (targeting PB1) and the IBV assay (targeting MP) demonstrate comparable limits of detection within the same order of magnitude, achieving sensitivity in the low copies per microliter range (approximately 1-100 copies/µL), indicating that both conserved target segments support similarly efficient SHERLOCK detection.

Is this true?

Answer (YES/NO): YES